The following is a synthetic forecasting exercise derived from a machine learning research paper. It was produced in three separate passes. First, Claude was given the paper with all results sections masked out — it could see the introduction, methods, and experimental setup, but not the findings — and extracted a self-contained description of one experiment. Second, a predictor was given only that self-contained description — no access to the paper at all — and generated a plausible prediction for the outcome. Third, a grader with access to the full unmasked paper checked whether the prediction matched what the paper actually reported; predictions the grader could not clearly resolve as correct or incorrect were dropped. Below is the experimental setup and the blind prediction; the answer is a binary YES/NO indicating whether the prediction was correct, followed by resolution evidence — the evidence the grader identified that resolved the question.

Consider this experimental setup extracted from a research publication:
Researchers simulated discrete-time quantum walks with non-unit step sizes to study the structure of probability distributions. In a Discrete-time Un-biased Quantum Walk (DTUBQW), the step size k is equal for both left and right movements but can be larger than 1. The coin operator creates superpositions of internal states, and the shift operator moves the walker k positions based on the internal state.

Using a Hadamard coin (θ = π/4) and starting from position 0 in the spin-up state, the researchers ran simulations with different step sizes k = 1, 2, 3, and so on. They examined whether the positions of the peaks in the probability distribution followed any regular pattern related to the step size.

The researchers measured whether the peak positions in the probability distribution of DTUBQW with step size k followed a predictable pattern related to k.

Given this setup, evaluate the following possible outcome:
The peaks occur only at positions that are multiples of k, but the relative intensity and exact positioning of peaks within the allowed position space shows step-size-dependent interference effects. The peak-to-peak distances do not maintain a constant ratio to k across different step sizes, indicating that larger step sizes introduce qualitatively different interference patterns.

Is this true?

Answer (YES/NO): NO